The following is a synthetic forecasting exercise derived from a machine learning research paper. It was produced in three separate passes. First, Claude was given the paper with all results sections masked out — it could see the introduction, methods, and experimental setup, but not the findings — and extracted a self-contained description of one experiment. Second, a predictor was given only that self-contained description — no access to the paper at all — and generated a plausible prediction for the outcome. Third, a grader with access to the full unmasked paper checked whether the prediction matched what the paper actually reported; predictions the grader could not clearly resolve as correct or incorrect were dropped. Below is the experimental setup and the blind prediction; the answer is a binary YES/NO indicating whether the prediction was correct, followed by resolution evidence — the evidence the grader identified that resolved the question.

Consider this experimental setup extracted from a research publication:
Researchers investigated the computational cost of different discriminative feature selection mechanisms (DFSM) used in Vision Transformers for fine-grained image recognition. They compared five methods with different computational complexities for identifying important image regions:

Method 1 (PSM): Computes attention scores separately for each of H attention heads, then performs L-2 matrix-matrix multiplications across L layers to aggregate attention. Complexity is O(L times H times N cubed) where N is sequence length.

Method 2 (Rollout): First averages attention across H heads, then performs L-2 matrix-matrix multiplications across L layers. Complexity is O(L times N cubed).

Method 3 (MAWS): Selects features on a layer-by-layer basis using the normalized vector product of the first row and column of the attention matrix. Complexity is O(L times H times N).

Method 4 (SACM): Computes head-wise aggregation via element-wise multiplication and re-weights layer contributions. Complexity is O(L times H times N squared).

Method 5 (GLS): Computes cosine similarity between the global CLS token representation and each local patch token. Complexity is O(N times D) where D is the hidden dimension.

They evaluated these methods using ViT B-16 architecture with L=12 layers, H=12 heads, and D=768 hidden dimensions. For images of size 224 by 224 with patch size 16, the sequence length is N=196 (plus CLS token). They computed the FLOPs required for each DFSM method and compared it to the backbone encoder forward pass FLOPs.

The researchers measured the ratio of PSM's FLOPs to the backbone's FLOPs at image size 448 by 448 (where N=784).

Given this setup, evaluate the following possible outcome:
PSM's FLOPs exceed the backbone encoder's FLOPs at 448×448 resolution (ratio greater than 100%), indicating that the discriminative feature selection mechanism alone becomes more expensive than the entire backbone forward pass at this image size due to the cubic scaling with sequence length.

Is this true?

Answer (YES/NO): YES